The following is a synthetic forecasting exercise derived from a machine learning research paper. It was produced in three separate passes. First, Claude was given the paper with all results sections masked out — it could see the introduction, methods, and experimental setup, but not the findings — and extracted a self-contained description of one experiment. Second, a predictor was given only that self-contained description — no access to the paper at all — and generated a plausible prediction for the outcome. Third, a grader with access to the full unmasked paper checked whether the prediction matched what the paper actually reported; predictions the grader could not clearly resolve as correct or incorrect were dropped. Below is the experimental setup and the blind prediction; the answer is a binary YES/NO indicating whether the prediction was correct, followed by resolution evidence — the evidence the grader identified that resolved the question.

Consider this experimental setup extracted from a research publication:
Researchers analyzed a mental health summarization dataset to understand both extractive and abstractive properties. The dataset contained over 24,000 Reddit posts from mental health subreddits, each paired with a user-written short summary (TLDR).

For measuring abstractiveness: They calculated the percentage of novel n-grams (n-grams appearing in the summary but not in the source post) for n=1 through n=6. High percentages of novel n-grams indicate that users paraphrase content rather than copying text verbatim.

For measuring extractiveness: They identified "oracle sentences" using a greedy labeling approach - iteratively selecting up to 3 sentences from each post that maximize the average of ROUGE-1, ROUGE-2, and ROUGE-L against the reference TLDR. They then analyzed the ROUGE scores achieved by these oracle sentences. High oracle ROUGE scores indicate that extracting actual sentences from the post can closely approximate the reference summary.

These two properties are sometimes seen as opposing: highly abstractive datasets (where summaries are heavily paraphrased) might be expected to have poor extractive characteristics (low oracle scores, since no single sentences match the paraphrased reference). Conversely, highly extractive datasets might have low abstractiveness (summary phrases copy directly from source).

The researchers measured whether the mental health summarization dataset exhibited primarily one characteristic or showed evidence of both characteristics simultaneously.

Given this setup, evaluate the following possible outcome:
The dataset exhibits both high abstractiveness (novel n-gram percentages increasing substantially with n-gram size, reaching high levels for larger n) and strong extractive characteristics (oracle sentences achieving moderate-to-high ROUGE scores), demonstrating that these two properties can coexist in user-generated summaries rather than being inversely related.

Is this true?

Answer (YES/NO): YES